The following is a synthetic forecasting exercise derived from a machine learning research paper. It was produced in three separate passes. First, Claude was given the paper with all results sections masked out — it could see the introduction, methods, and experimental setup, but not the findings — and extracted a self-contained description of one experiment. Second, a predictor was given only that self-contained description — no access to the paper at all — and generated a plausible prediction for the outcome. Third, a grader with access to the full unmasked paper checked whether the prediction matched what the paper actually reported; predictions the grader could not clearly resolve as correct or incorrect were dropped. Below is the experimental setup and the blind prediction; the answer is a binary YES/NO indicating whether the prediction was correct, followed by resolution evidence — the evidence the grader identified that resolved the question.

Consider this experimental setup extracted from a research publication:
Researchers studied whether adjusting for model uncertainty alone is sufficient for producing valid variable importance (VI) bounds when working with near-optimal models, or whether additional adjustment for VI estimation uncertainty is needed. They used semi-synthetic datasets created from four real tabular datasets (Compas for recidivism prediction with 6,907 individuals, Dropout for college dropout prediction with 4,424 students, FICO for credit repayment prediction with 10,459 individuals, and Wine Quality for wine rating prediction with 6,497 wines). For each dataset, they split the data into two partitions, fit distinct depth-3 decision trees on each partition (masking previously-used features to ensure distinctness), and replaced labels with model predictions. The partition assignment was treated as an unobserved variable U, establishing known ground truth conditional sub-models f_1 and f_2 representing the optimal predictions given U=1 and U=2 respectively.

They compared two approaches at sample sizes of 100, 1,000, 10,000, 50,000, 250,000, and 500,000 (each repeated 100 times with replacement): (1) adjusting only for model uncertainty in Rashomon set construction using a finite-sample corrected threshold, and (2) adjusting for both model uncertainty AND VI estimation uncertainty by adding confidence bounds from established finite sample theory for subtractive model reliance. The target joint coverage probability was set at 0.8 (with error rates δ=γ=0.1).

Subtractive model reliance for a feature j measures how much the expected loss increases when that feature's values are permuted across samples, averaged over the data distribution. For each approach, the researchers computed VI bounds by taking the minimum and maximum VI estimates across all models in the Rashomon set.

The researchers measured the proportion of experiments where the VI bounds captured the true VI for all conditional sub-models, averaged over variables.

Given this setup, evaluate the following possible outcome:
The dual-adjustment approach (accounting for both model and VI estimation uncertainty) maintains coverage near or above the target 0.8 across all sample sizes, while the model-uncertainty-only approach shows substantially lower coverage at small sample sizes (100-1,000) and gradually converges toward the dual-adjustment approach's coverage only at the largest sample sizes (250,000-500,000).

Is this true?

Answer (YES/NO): NO